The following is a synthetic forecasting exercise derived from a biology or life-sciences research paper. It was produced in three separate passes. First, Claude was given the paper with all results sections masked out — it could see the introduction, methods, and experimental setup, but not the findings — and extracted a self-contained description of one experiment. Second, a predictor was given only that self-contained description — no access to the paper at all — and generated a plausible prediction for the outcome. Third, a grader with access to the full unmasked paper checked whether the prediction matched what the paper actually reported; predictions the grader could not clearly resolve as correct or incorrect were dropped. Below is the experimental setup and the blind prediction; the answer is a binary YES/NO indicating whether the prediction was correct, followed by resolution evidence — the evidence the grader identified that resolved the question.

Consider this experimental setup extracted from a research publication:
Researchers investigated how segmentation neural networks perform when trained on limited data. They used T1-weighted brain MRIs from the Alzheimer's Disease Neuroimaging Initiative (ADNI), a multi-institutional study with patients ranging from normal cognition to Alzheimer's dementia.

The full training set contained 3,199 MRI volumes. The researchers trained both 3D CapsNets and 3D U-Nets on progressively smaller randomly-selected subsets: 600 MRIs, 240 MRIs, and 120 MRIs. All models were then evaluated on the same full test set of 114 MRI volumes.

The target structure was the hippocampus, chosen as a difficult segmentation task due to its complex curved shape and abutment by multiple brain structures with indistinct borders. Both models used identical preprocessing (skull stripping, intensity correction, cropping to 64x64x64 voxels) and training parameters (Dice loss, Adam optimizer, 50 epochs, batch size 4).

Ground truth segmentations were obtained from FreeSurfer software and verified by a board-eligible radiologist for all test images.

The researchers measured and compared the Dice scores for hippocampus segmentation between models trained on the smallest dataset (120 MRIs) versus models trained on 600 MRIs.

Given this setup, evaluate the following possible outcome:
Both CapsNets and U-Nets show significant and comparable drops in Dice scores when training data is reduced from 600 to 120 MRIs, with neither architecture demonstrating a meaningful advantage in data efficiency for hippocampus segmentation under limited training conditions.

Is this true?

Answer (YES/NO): YES